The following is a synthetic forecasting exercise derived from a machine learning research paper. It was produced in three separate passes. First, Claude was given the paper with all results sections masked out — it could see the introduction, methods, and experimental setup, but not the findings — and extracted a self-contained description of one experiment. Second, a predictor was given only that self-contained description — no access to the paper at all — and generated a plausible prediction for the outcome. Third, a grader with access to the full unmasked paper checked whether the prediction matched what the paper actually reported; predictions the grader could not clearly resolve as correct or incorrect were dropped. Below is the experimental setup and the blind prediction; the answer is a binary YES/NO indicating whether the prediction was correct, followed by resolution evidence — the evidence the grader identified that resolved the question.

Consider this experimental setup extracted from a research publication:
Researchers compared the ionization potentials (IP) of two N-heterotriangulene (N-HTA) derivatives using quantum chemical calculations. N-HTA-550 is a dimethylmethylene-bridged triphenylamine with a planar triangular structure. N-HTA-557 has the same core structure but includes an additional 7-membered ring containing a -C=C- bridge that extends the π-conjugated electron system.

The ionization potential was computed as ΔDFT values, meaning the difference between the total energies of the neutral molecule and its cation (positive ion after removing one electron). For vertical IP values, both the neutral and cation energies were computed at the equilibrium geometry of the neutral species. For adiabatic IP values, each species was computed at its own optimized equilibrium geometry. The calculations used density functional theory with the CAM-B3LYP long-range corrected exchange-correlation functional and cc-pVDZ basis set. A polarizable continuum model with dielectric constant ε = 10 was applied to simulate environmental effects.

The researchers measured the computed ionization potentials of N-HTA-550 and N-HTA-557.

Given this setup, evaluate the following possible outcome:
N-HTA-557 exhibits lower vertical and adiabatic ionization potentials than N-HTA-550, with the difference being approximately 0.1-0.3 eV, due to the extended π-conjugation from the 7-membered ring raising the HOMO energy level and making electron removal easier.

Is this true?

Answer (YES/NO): NO